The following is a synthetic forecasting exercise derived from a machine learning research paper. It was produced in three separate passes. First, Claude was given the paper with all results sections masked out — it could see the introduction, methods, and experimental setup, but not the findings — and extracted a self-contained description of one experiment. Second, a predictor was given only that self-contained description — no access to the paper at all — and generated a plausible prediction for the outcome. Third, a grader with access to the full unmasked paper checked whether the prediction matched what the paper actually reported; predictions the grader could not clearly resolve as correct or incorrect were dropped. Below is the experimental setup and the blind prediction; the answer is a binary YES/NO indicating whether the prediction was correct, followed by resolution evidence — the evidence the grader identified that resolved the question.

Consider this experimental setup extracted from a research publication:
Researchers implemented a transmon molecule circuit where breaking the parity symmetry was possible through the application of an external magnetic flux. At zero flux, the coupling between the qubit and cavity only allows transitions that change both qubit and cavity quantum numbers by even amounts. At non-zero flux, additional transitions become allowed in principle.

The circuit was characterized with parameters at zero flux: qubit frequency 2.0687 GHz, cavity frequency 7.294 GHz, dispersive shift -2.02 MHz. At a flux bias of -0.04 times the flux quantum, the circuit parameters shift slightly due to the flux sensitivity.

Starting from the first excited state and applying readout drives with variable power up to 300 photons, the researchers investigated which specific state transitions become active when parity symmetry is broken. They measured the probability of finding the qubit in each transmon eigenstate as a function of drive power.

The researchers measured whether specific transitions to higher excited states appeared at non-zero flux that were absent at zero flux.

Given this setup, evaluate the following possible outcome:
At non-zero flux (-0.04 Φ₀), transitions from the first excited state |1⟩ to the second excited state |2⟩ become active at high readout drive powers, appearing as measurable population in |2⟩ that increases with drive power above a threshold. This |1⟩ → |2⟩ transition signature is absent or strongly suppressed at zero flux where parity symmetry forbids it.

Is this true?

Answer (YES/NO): NO